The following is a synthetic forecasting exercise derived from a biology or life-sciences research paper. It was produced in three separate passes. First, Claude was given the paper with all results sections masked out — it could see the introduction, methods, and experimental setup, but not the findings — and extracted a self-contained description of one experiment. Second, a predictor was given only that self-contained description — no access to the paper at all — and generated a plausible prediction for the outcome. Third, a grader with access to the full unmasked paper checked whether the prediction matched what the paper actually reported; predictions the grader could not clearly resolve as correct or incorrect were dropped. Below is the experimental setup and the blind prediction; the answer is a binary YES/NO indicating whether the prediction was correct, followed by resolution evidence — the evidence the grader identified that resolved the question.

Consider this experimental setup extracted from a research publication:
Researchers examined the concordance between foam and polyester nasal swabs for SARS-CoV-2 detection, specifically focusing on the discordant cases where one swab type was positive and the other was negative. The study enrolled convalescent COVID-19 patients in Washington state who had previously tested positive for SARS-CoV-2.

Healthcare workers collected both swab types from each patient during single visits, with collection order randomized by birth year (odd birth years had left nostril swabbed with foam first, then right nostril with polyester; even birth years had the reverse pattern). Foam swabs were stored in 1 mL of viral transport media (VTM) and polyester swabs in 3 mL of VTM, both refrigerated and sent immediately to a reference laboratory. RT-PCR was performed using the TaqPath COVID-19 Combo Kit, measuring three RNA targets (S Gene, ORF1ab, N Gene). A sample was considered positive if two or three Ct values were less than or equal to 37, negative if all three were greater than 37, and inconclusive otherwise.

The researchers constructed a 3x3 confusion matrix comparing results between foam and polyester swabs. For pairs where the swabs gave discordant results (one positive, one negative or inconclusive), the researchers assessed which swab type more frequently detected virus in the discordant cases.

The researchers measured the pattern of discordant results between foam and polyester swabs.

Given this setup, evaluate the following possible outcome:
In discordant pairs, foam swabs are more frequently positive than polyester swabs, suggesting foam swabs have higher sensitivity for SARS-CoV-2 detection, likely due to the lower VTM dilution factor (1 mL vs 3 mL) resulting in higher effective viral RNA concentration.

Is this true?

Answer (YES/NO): NO